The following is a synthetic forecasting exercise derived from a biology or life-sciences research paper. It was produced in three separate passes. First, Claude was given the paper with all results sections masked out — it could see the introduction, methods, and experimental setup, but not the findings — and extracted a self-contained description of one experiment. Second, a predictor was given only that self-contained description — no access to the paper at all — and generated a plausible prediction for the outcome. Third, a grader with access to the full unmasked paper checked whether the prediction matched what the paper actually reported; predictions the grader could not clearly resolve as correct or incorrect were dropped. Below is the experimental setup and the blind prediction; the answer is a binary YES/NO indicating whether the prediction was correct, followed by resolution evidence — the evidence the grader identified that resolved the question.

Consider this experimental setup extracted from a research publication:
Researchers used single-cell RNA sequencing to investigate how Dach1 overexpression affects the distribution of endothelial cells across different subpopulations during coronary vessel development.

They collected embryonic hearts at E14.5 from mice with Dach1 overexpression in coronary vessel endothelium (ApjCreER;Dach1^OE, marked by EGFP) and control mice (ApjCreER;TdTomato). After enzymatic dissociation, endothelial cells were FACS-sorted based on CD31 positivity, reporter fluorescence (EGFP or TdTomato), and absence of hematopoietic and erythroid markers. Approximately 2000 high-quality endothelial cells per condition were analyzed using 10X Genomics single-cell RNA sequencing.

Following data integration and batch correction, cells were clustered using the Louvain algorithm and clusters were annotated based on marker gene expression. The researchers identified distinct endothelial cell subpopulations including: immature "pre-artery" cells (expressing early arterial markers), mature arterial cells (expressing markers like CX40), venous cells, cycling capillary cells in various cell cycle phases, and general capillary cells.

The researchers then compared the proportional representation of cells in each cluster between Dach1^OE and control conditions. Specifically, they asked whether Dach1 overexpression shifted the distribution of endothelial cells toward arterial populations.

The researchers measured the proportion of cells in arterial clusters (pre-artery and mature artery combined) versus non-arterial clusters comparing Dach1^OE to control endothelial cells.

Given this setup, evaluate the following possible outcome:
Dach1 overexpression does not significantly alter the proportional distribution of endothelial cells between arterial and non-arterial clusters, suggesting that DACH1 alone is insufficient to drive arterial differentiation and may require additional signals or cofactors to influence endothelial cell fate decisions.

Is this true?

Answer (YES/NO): NO